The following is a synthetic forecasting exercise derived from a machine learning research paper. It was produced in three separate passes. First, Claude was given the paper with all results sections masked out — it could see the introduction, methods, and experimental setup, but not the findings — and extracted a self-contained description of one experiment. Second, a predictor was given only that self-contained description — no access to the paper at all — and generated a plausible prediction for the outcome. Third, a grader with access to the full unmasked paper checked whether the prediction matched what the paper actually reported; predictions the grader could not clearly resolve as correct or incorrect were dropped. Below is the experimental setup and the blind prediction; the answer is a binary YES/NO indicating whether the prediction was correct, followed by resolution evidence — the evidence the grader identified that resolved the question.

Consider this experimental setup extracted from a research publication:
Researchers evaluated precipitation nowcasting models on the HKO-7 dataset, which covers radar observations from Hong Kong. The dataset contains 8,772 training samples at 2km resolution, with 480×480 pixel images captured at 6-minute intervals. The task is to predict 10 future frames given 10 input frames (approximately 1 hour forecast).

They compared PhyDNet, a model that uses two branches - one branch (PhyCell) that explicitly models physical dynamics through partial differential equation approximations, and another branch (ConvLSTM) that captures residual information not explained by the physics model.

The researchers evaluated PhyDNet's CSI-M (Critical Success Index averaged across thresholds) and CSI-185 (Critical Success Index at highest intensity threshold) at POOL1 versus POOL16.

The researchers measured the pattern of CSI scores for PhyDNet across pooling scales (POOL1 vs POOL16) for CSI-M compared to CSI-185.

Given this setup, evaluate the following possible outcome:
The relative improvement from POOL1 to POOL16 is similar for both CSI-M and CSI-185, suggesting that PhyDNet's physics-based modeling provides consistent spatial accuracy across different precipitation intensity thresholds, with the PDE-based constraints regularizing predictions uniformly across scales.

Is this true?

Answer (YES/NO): NO